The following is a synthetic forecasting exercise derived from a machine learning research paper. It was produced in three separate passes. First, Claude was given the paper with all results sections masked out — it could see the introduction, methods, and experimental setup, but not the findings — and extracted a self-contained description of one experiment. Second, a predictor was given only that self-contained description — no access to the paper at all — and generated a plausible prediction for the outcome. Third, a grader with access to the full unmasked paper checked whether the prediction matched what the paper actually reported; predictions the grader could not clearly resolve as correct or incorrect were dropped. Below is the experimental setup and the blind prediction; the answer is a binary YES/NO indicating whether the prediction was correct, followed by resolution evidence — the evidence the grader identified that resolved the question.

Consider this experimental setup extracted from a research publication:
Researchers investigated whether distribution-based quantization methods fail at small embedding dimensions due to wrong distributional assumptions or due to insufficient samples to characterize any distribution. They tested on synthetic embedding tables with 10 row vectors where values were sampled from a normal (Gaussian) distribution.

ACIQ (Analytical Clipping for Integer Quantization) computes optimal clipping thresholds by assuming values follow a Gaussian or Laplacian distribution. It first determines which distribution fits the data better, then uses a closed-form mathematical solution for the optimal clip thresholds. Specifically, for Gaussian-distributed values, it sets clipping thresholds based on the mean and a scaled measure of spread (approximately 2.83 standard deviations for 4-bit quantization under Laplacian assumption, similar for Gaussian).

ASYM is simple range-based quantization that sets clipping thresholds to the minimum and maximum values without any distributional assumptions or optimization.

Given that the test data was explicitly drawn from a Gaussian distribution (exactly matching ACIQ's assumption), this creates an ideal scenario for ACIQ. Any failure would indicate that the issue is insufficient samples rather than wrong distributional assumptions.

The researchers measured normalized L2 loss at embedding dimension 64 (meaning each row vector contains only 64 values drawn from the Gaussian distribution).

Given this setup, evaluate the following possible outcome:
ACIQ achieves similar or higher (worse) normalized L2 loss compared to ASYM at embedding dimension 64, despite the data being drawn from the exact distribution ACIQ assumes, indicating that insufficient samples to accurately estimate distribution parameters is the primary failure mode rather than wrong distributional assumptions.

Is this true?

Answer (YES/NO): YES